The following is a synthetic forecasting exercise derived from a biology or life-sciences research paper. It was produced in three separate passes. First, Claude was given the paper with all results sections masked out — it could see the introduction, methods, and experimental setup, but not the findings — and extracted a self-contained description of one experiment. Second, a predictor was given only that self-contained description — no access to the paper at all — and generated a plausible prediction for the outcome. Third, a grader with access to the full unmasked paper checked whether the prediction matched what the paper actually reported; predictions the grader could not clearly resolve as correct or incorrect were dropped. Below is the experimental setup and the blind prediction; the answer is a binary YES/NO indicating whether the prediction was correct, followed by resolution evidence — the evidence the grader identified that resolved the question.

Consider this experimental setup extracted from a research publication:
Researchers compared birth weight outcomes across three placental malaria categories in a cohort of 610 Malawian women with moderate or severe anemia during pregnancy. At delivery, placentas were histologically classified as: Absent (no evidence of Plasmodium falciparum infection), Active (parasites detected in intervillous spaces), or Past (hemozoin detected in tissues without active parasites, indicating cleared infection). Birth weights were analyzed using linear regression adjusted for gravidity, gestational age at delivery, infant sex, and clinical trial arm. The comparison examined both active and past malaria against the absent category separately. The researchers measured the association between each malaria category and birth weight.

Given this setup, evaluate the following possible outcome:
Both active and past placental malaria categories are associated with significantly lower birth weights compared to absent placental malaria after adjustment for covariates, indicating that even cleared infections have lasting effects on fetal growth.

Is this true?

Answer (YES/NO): NO